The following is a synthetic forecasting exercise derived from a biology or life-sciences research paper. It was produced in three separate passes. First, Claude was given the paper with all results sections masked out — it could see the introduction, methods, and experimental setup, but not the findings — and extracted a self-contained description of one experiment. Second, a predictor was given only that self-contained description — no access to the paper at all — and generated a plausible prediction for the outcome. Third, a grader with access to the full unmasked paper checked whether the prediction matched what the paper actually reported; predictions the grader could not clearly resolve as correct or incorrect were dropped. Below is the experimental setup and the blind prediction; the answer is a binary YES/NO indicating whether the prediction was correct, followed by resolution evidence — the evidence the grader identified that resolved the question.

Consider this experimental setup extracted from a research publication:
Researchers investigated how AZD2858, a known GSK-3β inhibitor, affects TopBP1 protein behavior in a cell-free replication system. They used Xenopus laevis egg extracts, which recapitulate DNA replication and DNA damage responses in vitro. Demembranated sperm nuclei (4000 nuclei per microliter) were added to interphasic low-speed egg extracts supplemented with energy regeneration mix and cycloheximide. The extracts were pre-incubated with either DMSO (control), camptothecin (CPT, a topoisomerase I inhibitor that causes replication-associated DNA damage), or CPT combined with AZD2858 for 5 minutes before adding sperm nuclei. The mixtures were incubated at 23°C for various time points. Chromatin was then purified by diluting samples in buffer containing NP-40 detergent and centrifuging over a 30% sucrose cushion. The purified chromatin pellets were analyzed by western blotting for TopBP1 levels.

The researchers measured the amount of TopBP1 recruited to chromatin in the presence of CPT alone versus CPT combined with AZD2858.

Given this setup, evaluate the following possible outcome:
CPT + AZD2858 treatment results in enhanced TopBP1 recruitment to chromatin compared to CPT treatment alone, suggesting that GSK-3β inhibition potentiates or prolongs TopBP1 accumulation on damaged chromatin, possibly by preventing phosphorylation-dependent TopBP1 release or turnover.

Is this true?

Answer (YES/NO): YES